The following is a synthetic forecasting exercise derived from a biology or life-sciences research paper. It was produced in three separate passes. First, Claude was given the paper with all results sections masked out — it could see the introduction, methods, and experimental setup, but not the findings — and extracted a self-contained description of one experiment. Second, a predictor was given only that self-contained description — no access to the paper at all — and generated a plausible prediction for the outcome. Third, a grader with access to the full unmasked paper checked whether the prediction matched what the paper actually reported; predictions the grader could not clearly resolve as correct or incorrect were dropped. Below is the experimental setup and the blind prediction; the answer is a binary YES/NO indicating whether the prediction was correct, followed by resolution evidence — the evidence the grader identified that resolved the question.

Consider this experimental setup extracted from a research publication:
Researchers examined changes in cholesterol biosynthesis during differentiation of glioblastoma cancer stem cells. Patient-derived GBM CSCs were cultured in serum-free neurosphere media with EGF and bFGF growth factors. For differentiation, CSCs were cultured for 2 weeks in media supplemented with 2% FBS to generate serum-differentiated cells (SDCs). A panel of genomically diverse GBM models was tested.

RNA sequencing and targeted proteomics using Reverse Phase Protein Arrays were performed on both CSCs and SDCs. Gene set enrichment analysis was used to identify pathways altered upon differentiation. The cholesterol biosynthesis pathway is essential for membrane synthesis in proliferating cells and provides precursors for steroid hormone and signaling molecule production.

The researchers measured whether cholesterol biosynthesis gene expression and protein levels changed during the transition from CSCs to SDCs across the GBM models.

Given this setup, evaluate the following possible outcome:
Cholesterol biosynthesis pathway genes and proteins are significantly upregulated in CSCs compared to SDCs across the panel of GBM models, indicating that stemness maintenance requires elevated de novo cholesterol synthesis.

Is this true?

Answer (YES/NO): NO